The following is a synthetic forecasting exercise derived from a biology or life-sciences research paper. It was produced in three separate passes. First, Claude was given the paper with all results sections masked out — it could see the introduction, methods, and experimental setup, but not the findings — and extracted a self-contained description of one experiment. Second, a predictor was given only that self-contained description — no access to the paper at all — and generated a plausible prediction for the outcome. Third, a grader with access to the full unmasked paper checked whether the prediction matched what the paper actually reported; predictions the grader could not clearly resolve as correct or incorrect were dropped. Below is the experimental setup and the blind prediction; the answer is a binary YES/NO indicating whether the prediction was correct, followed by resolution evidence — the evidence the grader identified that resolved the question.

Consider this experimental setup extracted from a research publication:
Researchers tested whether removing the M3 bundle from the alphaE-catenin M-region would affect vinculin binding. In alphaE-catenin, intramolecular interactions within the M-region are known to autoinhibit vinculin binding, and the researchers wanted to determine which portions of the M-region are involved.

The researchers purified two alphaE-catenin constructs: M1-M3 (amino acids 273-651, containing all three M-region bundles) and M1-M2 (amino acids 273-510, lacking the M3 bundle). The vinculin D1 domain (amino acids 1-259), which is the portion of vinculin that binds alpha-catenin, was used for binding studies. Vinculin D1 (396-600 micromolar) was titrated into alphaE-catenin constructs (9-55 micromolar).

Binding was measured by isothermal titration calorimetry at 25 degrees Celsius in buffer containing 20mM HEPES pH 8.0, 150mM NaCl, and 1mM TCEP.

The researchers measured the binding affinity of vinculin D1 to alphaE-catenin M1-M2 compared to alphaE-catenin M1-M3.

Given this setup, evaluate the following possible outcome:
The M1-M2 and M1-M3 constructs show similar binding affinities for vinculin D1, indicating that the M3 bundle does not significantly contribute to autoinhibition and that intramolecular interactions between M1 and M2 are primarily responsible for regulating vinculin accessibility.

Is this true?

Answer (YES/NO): NO